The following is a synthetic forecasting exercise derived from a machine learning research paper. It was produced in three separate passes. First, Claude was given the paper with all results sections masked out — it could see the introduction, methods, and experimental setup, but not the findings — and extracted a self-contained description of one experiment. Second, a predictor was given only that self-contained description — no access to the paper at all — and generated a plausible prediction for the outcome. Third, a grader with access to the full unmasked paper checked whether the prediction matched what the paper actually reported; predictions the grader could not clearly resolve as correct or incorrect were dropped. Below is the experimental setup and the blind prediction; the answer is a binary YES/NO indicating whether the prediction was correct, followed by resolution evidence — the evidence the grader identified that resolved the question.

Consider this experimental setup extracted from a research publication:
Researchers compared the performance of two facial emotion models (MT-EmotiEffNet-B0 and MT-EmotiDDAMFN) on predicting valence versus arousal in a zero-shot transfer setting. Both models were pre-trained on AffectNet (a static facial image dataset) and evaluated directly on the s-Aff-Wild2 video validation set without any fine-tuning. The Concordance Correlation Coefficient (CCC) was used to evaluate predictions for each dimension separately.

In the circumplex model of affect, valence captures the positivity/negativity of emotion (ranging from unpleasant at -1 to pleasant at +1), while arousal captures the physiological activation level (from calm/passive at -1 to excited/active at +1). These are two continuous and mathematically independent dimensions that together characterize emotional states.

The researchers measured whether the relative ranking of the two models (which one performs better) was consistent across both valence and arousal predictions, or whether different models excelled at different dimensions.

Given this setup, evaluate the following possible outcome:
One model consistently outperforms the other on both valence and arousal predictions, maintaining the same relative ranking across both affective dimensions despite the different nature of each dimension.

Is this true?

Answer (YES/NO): YES